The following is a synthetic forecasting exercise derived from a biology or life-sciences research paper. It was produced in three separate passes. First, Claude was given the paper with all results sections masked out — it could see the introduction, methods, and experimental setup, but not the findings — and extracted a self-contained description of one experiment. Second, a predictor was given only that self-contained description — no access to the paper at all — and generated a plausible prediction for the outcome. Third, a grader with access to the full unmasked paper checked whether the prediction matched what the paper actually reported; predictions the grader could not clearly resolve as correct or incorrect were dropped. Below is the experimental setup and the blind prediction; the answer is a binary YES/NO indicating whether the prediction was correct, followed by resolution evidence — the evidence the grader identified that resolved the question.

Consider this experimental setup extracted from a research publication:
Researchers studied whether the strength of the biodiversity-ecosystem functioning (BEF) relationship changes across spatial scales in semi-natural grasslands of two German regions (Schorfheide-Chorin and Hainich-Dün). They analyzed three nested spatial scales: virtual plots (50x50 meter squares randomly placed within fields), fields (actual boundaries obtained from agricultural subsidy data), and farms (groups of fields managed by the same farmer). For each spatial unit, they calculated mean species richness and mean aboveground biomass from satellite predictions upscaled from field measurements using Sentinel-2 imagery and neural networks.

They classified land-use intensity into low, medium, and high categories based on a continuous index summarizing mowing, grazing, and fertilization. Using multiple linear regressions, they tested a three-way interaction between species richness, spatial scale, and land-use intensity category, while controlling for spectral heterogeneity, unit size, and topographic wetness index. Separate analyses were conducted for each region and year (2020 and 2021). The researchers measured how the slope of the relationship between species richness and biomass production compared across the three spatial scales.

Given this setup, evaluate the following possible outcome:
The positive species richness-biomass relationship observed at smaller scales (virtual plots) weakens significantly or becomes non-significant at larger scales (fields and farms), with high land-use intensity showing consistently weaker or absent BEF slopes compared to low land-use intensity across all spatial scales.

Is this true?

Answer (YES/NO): NO